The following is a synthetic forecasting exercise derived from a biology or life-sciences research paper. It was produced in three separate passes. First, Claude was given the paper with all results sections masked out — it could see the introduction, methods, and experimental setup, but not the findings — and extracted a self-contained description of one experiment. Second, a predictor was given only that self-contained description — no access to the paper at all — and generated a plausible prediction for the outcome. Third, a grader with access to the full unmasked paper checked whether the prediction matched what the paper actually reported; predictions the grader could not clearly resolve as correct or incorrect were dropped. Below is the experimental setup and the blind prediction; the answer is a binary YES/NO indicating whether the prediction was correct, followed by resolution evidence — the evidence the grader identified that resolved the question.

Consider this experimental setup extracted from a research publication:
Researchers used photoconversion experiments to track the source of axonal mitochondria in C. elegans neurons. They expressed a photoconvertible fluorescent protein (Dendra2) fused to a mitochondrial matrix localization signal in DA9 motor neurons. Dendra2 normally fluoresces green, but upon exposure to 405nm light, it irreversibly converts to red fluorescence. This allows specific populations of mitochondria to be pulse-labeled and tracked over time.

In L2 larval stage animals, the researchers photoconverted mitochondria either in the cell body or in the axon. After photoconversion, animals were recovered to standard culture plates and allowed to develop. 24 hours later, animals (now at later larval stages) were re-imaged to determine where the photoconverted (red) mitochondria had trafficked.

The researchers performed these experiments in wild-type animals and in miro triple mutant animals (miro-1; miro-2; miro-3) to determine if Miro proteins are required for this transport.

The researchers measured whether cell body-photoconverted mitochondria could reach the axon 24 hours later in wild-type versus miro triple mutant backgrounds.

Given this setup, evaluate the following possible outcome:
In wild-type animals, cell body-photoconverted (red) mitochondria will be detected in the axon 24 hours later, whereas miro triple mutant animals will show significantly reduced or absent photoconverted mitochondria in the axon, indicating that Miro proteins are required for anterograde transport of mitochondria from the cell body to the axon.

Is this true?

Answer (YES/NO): NO